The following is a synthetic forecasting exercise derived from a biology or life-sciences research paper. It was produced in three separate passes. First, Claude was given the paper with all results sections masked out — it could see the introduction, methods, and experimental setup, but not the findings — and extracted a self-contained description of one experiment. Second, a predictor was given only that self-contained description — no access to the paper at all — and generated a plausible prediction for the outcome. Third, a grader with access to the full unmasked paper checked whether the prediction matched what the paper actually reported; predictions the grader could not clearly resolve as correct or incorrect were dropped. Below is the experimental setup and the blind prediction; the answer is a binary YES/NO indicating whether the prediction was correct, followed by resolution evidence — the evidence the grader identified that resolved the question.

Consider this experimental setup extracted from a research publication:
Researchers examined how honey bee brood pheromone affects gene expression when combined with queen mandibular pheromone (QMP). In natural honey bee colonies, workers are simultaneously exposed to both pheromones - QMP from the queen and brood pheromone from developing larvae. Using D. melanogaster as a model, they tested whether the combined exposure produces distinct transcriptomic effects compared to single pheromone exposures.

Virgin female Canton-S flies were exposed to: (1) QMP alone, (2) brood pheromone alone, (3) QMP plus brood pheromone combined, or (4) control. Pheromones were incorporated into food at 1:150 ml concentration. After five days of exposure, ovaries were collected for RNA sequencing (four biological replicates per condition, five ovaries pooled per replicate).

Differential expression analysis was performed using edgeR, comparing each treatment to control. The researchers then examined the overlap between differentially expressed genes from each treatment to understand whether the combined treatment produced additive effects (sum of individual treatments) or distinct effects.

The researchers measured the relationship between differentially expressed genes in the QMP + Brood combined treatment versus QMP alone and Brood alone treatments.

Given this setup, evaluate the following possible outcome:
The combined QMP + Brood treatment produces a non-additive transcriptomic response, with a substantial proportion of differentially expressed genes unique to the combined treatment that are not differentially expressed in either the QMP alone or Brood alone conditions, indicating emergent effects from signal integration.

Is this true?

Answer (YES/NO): YES